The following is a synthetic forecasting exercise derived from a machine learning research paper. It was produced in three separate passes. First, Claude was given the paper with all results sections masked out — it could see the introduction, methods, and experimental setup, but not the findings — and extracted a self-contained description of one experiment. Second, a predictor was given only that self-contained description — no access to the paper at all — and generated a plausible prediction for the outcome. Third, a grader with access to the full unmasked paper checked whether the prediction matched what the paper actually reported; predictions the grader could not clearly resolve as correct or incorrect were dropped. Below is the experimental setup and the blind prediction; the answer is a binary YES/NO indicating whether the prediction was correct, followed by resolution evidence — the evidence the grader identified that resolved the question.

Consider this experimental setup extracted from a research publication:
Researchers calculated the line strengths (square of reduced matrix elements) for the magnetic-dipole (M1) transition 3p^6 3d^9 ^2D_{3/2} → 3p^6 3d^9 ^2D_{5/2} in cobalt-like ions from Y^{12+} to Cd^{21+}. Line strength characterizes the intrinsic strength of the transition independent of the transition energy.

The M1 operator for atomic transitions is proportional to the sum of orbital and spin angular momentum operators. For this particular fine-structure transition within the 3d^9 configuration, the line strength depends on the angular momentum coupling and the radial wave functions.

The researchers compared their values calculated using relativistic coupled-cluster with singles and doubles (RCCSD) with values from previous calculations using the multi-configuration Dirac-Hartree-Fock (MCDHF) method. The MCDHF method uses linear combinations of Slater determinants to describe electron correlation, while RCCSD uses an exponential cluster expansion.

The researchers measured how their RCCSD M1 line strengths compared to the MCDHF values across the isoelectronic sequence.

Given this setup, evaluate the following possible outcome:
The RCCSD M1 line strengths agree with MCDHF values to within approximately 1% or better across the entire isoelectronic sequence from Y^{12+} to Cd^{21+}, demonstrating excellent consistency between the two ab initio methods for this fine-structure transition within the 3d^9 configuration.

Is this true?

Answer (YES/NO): NO